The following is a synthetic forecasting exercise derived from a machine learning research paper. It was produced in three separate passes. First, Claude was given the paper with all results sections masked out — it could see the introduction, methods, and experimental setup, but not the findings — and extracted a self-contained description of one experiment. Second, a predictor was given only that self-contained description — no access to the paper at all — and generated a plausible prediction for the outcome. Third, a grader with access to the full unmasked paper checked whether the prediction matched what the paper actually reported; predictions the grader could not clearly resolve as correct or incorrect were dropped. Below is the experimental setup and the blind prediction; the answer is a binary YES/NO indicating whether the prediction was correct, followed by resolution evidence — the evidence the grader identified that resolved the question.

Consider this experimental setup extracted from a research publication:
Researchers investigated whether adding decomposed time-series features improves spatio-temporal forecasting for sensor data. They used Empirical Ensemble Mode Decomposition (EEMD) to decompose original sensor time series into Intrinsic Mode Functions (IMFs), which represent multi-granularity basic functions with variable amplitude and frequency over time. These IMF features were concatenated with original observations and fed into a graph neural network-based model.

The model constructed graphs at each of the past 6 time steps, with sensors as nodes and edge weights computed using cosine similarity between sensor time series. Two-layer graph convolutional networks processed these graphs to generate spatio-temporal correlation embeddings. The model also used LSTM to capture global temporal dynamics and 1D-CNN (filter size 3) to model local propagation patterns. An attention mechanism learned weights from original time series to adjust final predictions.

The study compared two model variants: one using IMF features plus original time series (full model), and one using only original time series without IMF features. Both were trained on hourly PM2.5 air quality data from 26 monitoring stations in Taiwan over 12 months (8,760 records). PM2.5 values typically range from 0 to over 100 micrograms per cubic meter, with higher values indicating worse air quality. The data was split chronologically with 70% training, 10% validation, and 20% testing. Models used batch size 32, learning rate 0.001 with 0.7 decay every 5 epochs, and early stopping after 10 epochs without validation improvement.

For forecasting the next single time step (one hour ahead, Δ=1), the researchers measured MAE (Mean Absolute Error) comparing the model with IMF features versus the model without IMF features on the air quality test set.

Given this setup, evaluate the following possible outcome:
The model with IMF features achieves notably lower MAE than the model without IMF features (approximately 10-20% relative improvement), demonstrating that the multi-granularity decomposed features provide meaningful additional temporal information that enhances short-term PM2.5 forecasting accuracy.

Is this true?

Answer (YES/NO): NO